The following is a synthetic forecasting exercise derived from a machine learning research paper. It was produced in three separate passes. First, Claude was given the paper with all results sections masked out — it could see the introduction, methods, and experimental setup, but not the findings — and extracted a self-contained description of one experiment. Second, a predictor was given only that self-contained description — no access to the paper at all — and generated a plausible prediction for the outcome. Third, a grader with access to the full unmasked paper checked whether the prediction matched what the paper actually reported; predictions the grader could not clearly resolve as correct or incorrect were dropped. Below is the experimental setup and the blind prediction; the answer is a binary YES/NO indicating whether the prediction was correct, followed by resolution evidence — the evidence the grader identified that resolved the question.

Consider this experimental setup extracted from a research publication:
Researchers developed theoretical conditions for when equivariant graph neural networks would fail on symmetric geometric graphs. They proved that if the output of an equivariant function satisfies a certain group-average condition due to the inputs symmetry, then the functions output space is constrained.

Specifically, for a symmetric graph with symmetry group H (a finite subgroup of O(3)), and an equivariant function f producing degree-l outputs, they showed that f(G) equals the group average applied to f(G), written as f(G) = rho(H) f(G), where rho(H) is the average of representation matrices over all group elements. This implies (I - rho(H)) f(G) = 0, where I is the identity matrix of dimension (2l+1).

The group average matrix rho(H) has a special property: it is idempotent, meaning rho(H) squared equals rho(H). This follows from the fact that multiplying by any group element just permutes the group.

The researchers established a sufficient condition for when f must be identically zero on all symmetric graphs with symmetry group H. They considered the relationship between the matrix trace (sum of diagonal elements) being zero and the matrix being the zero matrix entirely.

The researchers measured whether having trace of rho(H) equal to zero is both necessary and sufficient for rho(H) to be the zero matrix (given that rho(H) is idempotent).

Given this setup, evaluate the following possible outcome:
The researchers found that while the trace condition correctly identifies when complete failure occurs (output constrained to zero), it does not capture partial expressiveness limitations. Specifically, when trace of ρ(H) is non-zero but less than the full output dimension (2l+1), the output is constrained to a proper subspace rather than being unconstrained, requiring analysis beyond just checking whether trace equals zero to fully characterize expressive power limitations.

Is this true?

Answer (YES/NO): YES